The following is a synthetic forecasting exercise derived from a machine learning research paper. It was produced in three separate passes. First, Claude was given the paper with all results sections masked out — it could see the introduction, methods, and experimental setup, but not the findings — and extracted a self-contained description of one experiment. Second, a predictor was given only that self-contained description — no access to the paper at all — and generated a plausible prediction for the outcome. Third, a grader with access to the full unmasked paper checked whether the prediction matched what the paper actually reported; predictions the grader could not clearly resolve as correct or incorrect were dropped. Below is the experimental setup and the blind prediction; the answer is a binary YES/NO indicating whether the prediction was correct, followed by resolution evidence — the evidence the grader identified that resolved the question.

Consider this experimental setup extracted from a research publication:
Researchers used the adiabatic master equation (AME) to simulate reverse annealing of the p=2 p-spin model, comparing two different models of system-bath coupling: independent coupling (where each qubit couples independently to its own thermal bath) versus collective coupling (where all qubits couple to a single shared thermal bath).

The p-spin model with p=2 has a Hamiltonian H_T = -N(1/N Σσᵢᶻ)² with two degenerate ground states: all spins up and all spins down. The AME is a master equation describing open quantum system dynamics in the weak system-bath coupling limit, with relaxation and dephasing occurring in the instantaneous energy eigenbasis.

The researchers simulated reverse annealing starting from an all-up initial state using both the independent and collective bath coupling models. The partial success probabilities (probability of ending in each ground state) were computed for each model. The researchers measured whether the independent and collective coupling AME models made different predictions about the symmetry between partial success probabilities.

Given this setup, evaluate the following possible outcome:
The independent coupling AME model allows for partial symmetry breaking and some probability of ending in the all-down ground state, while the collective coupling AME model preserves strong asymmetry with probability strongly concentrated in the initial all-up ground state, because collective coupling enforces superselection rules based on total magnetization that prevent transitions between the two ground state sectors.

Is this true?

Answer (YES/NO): NO